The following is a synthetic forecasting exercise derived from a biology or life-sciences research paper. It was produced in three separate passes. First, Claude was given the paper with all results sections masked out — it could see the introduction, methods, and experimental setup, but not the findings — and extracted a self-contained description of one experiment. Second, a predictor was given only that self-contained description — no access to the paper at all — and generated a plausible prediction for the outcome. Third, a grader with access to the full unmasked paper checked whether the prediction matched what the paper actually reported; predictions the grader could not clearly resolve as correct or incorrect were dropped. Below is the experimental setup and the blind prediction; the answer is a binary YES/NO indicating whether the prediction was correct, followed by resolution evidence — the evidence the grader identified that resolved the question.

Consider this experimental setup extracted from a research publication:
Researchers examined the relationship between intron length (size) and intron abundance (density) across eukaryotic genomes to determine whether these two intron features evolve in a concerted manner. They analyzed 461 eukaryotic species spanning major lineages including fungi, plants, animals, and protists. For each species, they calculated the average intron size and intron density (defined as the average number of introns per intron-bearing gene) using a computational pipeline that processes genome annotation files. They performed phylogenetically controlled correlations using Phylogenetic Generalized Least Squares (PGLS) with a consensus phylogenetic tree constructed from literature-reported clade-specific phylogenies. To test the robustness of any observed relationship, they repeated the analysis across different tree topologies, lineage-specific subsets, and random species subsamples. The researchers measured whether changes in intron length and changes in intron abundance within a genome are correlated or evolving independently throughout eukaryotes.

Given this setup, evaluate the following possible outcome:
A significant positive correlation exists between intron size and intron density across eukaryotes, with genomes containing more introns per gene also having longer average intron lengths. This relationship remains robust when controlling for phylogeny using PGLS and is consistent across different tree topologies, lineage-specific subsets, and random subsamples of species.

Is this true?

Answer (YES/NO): NO